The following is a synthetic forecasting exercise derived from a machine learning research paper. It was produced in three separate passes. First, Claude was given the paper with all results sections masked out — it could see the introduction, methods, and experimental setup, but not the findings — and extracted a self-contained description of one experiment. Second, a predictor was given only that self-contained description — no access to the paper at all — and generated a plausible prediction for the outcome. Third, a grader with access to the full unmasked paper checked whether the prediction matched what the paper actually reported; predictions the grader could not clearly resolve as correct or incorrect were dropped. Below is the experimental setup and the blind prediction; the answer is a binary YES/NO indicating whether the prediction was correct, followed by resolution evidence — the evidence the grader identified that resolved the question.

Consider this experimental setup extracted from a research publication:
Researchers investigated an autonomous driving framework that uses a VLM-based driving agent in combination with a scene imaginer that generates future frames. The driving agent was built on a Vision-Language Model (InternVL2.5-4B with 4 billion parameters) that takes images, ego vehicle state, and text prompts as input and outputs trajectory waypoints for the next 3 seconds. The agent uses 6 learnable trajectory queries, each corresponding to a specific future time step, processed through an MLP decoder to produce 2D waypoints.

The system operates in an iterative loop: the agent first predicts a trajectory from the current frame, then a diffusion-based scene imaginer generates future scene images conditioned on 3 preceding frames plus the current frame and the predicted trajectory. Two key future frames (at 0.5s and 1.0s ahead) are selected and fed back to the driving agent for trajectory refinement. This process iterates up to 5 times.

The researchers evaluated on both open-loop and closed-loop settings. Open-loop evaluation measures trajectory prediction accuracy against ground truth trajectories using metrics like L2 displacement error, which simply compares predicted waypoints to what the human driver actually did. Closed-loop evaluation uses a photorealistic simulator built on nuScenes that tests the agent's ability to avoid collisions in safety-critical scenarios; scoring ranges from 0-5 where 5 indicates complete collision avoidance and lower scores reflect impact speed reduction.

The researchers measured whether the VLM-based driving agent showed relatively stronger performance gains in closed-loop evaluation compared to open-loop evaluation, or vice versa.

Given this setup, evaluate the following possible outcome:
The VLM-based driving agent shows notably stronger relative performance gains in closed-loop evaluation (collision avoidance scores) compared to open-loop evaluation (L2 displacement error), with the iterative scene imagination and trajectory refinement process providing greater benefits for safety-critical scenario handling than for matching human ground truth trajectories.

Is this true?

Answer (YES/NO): YES